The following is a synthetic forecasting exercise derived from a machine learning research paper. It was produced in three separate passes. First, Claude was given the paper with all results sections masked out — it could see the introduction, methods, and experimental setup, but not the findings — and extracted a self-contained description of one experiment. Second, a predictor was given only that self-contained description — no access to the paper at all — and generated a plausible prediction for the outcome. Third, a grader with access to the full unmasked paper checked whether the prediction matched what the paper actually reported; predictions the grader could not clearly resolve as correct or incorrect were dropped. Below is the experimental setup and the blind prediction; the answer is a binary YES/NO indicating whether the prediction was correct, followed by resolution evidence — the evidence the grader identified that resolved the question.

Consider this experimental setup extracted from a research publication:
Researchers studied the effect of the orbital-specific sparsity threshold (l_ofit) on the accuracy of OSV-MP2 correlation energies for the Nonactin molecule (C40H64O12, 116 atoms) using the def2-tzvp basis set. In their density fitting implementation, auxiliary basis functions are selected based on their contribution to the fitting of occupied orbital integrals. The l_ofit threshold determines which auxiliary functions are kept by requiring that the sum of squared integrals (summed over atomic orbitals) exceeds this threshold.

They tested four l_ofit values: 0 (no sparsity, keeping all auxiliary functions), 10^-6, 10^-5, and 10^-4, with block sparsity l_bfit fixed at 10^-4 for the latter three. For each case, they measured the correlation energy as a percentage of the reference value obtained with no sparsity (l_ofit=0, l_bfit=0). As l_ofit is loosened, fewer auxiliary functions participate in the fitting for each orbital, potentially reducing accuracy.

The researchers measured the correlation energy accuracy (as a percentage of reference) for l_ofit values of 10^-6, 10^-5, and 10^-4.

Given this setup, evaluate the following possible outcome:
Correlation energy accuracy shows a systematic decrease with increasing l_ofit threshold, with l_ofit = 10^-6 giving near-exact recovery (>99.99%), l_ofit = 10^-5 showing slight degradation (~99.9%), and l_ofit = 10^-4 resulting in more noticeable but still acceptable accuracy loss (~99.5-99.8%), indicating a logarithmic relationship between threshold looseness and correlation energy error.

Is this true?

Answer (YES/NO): NO